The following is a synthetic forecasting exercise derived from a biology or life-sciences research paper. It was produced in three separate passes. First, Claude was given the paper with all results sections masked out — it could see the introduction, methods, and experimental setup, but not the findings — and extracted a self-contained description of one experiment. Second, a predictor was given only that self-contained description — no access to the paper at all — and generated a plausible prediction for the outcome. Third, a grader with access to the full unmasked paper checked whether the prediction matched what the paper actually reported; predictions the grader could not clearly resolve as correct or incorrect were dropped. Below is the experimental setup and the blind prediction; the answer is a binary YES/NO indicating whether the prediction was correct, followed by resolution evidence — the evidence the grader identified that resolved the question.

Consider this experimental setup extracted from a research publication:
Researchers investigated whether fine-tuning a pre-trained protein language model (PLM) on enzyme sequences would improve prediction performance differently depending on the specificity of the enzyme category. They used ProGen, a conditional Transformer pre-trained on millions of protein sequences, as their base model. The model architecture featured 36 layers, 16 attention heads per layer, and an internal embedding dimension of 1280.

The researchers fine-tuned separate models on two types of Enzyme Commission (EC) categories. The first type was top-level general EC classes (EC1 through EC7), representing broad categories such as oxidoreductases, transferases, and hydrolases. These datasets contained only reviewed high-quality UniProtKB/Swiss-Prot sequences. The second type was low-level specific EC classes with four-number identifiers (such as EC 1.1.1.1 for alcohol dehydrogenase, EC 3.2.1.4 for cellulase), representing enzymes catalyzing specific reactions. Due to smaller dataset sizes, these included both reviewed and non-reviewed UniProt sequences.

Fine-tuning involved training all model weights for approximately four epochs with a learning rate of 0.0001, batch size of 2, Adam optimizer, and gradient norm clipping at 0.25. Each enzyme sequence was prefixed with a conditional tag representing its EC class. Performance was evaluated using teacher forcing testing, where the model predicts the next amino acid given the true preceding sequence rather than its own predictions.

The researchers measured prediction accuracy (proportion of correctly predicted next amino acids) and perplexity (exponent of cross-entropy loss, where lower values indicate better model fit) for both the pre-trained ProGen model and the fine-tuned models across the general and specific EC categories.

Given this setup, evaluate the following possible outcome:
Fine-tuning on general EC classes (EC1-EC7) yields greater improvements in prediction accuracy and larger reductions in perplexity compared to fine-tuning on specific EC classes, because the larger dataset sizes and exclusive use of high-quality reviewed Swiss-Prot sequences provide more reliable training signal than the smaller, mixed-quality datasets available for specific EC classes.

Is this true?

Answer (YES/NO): NO